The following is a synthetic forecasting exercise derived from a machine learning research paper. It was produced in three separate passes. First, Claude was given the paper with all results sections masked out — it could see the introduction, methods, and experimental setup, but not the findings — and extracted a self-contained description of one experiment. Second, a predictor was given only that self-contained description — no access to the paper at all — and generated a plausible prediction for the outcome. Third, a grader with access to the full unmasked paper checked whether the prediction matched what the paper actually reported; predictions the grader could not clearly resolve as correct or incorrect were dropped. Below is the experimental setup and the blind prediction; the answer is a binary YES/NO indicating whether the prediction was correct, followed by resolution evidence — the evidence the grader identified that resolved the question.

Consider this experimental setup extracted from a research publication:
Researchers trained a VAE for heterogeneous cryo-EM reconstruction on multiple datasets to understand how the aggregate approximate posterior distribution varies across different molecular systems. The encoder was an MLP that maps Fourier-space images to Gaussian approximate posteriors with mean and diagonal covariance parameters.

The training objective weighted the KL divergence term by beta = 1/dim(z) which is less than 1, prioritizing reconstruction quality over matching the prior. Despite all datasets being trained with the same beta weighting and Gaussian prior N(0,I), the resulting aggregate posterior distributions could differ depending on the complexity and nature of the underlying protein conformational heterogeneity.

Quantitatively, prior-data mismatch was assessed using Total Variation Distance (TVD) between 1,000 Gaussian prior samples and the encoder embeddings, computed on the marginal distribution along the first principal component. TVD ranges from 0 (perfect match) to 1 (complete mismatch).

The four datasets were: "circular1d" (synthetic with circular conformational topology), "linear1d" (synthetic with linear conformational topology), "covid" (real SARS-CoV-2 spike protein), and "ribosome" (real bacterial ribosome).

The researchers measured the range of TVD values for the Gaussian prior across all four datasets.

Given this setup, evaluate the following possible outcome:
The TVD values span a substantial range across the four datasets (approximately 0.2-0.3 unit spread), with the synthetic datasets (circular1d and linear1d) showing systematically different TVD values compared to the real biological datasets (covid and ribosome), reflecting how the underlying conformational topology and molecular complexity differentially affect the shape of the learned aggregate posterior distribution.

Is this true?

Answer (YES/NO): NO